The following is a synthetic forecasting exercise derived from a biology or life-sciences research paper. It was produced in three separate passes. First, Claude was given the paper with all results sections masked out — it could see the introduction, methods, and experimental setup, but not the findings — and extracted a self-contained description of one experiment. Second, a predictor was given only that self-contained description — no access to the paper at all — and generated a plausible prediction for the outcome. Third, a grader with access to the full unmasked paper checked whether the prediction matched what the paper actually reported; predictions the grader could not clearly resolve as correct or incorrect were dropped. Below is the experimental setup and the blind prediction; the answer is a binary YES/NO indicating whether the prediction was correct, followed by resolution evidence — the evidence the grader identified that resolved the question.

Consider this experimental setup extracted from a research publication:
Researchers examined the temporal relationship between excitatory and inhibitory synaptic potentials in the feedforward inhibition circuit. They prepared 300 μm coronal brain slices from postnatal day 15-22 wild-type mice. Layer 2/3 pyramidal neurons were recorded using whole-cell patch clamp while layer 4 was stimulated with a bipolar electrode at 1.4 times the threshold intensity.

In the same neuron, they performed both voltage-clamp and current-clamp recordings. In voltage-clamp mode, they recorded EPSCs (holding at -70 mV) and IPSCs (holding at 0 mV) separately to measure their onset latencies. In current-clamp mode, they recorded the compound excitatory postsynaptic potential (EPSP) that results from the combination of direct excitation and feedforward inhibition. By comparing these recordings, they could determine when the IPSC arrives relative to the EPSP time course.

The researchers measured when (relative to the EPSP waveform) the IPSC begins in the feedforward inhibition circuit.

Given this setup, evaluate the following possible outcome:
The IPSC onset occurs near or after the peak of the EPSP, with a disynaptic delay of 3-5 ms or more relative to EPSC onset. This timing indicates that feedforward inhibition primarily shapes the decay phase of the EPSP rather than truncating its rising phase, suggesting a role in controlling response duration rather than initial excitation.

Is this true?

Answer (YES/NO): NO